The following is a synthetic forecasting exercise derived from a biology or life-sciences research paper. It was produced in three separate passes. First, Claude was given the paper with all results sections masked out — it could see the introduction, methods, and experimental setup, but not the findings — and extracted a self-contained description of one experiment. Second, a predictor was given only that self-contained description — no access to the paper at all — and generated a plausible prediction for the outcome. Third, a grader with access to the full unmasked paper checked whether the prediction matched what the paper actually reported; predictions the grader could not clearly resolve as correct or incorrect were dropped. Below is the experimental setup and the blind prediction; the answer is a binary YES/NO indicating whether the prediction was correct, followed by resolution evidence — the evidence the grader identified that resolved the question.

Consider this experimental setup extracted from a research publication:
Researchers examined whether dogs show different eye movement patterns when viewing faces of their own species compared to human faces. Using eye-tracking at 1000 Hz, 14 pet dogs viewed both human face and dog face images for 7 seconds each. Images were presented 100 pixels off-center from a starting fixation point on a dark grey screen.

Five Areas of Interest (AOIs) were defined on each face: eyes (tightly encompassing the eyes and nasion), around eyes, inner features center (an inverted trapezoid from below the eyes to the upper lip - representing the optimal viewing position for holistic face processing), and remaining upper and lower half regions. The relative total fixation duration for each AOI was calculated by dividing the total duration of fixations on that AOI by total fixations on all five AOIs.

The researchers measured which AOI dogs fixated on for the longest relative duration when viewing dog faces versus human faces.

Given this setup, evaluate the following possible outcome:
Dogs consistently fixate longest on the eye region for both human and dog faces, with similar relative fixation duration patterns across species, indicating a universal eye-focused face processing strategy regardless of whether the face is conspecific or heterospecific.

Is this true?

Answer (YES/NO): NO